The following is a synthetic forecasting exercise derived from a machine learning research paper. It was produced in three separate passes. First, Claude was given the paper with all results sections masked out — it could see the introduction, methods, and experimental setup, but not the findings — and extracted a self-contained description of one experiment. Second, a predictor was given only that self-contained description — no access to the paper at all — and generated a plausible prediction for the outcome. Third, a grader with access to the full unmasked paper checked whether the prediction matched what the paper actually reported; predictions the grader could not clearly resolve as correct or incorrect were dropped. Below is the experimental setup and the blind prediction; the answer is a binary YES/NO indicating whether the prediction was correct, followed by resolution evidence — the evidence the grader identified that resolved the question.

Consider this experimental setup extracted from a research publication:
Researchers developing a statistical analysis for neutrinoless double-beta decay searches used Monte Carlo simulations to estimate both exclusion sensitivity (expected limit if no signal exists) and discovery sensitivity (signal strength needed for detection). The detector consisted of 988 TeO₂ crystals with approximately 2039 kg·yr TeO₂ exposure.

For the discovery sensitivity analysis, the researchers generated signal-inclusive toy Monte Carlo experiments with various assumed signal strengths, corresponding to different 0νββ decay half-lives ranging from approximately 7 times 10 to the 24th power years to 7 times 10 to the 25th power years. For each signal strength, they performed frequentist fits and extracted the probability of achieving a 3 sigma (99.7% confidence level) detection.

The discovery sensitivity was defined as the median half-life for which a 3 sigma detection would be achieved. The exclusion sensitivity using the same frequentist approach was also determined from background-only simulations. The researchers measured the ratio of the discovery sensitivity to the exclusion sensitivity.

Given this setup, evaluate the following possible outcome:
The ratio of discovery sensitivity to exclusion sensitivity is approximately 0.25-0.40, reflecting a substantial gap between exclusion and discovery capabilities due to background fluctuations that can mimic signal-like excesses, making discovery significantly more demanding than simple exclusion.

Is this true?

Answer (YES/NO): NO